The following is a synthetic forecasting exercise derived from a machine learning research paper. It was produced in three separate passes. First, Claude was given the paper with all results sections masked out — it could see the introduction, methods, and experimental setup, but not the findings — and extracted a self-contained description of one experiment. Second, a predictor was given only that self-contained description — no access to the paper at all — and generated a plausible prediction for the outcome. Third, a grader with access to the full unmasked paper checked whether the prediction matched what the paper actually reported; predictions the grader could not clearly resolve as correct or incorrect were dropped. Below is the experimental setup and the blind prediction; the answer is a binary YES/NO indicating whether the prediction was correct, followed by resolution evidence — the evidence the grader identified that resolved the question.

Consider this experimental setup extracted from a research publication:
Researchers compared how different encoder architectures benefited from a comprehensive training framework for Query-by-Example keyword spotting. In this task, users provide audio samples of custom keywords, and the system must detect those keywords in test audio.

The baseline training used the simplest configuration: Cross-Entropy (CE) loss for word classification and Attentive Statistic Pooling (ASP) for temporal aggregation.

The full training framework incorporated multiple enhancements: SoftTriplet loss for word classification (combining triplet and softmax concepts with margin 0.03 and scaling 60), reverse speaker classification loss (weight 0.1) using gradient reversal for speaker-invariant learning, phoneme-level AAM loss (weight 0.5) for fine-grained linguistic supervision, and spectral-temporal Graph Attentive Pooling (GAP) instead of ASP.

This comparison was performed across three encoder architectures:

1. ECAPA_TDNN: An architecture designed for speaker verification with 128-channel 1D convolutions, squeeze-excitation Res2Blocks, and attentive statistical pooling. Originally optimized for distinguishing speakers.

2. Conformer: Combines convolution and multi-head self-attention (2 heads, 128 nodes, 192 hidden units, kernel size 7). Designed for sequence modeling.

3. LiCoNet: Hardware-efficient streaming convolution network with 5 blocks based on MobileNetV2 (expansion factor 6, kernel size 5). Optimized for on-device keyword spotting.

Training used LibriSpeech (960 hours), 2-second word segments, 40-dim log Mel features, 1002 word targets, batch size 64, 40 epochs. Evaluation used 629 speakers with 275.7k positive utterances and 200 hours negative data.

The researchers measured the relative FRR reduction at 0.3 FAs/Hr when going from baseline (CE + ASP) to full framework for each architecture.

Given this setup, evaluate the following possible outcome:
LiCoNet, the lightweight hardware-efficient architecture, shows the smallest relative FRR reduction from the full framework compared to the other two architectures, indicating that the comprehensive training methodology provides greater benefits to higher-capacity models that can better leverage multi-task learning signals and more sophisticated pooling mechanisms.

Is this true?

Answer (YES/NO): NO